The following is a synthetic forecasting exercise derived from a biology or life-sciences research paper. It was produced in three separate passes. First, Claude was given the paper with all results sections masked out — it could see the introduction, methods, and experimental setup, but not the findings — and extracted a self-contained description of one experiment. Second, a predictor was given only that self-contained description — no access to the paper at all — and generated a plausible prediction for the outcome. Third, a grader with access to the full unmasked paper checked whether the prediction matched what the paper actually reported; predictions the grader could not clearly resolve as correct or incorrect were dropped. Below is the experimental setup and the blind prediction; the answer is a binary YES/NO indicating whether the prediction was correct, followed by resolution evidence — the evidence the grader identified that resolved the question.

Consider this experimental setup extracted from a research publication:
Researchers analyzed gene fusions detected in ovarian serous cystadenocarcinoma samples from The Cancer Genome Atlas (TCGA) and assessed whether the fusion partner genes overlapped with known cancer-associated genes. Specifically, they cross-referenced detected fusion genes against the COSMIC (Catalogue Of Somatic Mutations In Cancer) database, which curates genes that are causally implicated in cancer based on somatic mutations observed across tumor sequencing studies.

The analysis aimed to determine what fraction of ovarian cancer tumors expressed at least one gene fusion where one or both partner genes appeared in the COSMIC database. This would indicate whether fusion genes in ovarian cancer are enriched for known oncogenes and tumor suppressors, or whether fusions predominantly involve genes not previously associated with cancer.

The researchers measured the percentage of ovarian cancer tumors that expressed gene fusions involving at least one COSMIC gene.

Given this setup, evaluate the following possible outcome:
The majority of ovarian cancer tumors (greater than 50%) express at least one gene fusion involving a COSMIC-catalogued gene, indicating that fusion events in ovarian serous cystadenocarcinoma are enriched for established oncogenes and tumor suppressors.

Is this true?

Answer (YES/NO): YES